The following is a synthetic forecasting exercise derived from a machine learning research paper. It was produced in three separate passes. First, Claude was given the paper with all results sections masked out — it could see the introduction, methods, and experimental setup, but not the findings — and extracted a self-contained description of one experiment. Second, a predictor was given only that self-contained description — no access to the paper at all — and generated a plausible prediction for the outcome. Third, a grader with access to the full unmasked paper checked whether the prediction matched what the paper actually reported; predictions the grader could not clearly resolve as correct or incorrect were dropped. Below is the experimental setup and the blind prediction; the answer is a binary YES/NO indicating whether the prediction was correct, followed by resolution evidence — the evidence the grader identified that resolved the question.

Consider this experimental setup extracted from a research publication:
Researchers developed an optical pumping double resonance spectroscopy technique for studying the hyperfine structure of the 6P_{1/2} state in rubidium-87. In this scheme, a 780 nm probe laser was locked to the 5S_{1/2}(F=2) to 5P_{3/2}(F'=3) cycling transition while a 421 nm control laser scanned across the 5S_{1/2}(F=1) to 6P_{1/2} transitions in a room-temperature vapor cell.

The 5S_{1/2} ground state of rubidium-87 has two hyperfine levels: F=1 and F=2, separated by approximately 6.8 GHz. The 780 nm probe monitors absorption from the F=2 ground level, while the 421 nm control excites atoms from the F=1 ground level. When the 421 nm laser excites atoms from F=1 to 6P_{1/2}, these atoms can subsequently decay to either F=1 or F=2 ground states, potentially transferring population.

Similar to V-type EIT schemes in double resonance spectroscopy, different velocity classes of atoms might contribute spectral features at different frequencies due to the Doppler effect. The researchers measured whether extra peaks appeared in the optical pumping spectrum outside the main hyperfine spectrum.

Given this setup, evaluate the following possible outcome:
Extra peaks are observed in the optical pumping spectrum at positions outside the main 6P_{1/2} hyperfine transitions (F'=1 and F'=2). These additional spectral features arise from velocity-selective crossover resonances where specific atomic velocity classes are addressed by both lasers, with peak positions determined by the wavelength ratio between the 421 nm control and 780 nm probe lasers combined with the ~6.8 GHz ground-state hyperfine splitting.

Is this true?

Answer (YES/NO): NO